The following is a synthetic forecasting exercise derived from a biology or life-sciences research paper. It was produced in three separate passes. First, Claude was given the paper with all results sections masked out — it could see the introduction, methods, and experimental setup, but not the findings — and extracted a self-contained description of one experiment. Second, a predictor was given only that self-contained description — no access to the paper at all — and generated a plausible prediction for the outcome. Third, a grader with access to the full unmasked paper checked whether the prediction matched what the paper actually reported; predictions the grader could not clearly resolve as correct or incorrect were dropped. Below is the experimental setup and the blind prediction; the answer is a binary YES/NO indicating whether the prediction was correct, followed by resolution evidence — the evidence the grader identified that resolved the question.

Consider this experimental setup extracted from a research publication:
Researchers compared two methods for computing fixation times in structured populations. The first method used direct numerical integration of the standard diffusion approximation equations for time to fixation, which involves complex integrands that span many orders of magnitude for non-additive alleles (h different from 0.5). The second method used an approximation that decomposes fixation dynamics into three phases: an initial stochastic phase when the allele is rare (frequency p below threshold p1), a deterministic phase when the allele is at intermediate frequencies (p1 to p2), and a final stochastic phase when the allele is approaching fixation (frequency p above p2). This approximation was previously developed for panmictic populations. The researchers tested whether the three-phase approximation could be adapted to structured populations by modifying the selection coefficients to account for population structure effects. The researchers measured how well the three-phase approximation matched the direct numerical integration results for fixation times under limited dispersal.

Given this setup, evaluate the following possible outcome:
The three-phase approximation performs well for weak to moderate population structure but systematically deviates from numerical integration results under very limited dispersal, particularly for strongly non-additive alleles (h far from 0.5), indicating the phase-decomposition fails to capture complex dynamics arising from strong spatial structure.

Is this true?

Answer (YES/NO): NO